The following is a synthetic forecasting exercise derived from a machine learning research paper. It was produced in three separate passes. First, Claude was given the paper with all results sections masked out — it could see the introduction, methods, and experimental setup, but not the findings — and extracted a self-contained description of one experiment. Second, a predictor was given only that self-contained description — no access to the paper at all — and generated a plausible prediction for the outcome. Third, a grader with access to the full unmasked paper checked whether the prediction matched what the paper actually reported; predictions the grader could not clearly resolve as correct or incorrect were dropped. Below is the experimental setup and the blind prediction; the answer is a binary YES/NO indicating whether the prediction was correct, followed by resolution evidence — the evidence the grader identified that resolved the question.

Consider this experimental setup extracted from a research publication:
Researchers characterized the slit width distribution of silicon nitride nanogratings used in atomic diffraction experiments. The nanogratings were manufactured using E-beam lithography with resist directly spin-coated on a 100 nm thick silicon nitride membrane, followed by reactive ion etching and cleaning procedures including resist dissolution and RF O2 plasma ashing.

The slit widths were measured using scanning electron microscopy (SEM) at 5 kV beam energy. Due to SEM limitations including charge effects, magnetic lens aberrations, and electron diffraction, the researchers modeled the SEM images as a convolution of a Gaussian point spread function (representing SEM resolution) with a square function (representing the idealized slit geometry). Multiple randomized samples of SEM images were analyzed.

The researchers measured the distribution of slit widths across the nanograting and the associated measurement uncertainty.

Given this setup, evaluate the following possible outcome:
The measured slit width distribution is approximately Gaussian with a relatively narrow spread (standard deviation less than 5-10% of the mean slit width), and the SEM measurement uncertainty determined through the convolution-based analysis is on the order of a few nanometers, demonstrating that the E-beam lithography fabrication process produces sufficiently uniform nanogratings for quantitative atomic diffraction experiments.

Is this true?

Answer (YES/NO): YES